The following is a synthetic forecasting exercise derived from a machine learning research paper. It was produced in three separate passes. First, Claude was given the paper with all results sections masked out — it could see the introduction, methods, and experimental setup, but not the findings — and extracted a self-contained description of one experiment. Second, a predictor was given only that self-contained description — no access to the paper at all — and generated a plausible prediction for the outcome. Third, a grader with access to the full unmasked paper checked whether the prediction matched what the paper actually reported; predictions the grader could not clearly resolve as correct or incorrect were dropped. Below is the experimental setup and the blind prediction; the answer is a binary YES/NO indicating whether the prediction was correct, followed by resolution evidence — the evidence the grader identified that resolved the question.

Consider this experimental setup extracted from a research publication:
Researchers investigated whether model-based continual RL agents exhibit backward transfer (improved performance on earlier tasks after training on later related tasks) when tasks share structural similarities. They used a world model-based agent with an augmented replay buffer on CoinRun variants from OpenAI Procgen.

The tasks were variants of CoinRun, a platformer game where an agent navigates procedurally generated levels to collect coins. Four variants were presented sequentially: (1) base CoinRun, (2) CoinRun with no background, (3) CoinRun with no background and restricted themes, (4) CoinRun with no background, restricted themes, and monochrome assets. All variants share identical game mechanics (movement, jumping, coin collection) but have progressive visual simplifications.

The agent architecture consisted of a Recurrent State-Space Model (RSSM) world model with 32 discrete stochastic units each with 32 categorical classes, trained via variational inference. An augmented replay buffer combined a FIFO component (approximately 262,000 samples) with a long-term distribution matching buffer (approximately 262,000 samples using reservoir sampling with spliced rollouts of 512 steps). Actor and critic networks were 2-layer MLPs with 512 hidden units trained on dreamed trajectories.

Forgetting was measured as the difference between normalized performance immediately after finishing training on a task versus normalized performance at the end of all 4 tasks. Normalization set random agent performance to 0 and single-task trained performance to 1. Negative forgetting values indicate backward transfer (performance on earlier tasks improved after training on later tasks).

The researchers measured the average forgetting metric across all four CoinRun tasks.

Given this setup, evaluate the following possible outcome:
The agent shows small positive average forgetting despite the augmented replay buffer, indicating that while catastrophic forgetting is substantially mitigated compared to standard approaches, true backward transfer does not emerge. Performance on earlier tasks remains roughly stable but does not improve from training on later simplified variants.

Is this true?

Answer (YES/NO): NO